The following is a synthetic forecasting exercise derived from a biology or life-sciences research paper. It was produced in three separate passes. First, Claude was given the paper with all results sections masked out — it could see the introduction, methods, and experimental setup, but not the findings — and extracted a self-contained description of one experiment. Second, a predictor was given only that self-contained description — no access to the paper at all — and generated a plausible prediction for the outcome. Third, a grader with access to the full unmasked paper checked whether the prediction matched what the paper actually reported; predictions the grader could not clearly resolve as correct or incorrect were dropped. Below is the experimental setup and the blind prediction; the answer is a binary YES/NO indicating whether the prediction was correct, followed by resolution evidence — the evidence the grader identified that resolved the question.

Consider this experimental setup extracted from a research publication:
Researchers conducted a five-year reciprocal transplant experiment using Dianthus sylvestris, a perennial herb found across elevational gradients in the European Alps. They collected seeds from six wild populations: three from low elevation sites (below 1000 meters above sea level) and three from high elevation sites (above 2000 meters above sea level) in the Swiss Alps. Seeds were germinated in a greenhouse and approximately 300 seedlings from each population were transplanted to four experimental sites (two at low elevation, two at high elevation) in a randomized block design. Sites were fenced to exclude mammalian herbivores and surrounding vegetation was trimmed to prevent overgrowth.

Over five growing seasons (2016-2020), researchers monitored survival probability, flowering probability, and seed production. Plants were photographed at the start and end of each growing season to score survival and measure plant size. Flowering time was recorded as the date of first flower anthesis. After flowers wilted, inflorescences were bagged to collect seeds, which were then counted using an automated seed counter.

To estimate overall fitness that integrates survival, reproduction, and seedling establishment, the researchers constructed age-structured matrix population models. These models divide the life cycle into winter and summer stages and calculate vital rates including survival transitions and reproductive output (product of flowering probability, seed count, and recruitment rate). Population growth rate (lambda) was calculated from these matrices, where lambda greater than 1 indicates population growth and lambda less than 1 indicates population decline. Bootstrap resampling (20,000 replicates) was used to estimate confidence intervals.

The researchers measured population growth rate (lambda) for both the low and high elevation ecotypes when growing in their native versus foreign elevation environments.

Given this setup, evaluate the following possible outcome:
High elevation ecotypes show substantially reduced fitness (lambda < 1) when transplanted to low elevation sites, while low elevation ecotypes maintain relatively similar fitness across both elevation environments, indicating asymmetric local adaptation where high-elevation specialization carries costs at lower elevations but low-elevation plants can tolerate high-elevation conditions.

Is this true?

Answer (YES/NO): NO